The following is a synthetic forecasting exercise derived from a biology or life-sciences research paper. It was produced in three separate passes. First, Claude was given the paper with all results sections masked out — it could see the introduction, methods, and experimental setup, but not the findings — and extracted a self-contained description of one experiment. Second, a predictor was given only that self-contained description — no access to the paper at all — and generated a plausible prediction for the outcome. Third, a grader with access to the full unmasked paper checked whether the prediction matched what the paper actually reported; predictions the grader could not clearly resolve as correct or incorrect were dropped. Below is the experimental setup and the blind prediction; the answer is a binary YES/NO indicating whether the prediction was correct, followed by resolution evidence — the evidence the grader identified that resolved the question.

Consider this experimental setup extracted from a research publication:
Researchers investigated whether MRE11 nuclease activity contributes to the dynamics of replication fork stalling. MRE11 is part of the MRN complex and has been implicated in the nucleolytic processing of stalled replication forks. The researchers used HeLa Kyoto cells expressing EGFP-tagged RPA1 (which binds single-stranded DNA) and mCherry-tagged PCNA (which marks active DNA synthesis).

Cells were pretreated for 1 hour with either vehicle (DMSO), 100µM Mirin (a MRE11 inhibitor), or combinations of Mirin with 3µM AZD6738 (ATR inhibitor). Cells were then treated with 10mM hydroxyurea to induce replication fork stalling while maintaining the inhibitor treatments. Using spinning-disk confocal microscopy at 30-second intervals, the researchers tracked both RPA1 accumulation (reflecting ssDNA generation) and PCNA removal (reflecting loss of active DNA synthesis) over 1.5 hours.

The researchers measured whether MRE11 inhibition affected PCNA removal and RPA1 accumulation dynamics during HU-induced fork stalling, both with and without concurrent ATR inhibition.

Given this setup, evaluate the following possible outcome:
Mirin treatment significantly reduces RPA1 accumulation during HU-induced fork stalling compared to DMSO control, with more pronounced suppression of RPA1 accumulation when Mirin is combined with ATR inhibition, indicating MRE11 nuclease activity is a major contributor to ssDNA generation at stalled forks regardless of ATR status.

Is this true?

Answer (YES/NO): NO